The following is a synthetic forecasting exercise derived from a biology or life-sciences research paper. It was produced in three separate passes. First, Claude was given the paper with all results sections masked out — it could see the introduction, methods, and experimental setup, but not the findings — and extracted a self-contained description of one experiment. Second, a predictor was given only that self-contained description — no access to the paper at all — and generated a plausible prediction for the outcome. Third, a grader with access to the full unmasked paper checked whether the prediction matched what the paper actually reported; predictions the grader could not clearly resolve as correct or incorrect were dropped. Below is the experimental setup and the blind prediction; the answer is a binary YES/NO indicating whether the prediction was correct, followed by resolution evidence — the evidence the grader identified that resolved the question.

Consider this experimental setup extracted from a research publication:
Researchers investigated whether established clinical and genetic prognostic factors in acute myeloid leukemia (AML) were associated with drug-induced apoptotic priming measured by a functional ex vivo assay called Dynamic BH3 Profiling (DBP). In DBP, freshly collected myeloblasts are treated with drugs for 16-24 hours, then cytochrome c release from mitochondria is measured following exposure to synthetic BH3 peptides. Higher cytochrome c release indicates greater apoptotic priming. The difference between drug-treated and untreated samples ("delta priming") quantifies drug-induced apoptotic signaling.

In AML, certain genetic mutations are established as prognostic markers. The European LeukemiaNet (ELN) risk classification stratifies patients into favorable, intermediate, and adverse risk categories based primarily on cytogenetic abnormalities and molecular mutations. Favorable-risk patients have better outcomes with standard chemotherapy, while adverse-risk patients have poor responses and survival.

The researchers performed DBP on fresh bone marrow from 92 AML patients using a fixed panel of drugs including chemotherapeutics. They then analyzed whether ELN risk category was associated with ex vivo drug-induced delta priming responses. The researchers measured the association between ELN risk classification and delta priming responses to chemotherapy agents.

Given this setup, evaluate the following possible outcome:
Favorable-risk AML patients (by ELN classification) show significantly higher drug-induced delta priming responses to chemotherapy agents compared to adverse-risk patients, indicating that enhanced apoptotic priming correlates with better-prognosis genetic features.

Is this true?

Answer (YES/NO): YES